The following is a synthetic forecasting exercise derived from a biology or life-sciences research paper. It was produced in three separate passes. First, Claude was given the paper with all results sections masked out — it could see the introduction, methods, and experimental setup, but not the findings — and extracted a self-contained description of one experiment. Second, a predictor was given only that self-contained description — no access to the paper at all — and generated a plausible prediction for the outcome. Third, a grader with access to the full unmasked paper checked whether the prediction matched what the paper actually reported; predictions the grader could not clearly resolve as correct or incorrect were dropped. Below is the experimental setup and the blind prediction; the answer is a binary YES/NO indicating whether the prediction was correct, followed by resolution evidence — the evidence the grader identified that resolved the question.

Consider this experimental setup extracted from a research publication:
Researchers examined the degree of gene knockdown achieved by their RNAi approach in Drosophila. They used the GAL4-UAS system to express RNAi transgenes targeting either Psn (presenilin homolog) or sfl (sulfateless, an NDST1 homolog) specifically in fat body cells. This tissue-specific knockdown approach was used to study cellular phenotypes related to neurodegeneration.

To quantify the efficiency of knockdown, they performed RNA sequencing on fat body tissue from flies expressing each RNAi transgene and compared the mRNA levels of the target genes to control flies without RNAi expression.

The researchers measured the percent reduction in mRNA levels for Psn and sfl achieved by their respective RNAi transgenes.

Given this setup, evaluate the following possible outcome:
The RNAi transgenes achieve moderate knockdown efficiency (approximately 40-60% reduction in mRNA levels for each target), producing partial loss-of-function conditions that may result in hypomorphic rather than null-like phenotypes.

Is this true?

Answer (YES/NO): NO